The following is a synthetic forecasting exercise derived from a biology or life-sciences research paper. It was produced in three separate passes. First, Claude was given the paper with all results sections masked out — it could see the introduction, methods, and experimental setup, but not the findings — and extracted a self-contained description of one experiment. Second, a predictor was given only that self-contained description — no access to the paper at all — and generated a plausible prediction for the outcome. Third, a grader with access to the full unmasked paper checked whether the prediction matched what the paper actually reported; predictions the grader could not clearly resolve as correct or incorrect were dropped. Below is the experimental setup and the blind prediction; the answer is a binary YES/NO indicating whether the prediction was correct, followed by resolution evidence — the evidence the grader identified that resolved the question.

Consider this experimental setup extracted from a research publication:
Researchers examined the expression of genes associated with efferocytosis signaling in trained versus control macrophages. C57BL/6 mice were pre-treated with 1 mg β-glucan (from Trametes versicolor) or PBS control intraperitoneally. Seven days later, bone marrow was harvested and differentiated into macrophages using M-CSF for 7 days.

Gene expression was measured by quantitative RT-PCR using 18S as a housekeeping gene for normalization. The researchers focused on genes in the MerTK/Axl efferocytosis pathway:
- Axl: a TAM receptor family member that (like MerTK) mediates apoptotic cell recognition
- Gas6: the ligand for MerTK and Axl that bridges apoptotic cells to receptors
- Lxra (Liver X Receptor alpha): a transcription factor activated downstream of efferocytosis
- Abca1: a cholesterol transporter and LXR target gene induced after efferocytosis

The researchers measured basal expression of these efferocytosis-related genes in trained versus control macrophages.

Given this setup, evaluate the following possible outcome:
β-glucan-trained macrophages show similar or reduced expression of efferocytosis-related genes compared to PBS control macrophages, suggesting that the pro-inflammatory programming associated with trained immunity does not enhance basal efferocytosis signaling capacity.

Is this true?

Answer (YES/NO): YES